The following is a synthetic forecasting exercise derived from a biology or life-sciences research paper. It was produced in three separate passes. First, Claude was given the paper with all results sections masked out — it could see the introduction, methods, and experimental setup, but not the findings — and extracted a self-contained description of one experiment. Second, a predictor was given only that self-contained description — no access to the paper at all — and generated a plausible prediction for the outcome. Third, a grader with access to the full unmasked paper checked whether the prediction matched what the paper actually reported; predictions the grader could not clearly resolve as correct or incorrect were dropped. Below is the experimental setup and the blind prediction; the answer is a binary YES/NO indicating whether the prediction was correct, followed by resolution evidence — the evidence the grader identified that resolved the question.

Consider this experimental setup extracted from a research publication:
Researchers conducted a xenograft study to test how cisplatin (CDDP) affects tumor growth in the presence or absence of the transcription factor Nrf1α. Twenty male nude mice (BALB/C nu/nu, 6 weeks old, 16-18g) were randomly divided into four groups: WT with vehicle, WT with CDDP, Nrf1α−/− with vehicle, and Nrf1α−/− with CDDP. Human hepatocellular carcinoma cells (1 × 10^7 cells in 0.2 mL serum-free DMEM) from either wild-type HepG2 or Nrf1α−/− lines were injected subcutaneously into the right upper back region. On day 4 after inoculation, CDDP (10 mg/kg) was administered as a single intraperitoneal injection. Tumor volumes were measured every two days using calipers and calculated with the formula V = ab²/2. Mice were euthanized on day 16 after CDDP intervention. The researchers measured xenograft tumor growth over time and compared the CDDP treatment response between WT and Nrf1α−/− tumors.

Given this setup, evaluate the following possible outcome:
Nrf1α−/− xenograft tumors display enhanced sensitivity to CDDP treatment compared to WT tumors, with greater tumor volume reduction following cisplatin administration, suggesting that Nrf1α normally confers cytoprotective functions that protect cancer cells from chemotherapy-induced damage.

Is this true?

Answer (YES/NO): NO